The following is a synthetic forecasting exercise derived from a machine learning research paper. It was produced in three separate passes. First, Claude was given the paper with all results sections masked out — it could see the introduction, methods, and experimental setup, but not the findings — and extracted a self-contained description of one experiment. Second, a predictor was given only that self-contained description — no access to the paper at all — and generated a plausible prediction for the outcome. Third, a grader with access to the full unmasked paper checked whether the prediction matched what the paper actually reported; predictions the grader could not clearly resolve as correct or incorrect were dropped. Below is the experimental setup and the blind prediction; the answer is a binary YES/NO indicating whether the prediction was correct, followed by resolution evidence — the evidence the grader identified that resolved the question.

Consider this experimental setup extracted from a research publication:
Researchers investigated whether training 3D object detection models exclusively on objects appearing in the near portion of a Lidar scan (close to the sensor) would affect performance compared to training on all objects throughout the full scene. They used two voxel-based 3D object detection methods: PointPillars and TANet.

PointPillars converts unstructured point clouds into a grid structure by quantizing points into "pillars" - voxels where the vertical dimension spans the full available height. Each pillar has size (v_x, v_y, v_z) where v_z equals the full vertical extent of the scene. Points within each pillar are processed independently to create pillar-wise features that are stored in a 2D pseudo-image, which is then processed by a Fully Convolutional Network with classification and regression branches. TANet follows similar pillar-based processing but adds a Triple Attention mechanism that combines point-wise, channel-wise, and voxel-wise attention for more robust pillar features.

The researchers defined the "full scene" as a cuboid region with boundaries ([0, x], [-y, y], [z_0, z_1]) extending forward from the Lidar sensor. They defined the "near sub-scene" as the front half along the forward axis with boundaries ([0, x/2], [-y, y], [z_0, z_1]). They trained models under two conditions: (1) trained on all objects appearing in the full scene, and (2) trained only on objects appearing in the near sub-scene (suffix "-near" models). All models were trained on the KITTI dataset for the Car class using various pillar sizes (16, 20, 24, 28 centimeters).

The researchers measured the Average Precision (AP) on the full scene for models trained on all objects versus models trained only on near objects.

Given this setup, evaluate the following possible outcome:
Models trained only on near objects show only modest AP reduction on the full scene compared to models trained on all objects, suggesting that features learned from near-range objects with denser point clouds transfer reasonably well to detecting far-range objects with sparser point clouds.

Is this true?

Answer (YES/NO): NO